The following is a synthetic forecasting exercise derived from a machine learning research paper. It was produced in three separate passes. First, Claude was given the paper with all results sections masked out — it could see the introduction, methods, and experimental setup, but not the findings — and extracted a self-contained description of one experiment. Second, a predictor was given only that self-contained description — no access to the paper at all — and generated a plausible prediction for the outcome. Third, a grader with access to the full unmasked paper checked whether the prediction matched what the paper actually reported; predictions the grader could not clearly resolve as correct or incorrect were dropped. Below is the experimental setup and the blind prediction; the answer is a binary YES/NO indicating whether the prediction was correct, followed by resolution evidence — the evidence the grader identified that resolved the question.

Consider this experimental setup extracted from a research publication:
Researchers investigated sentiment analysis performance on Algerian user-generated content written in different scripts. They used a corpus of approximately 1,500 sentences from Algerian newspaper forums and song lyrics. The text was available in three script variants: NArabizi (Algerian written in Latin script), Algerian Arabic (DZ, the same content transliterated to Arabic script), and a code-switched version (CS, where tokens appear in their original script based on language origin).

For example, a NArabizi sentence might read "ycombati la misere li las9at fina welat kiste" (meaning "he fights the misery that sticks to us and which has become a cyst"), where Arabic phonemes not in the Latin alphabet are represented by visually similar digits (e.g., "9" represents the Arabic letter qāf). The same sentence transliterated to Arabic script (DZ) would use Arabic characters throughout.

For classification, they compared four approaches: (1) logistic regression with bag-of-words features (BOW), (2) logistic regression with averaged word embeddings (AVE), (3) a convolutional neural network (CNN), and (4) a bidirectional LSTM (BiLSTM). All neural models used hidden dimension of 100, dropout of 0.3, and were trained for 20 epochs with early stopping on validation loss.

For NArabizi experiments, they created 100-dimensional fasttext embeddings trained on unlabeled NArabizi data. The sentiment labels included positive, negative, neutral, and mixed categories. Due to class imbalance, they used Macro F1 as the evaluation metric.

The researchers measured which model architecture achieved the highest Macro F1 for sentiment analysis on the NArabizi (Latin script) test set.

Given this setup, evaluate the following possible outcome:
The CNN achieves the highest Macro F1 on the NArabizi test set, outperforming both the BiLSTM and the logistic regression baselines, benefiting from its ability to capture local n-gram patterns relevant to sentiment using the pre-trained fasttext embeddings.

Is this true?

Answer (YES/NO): NO